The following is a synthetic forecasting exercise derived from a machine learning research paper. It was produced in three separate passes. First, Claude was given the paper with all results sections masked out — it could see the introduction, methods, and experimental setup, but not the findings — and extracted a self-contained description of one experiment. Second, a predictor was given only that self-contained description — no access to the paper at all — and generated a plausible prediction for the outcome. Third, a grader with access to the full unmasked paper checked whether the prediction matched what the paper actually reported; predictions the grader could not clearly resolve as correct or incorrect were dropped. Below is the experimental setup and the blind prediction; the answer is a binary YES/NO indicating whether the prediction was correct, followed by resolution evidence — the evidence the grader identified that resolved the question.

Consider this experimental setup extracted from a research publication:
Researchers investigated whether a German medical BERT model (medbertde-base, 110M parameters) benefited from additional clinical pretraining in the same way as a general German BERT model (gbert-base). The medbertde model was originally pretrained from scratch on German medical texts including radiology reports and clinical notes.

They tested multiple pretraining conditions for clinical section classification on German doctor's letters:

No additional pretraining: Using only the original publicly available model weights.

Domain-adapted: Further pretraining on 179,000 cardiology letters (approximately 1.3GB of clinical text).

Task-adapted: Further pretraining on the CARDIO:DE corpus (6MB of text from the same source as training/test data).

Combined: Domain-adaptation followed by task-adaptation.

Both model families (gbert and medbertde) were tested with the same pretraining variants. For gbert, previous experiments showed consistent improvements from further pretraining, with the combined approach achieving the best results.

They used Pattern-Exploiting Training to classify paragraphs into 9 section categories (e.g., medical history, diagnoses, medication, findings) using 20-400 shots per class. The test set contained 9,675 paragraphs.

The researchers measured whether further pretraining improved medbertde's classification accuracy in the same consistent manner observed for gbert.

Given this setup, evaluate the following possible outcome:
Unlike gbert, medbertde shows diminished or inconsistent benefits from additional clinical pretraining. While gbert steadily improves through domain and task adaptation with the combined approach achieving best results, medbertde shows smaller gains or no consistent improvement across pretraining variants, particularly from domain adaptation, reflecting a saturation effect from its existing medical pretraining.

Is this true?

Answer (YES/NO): YES